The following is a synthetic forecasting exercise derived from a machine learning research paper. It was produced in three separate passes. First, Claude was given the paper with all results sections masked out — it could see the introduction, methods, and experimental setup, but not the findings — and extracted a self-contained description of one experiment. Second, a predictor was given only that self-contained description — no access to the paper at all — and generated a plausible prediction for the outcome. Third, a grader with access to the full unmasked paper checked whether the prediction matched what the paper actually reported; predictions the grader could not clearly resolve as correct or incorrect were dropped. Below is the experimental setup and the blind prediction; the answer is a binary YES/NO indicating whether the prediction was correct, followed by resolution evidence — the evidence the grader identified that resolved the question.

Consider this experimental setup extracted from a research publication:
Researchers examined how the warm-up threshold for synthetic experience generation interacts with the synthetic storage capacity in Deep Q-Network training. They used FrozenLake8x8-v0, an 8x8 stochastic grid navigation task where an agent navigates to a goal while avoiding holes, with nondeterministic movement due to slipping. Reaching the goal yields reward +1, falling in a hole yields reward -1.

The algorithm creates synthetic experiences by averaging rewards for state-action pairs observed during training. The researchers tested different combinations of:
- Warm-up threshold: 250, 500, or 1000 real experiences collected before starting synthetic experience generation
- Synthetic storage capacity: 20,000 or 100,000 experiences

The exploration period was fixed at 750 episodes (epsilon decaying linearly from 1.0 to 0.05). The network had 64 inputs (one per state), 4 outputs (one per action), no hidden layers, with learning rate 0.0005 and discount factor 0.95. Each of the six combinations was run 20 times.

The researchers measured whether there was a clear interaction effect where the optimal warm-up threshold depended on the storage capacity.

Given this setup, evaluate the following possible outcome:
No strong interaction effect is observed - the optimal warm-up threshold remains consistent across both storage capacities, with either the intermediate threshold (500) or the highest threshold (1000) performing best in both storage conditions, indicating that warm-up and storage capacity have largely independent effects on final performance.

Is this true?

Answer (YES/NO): NO